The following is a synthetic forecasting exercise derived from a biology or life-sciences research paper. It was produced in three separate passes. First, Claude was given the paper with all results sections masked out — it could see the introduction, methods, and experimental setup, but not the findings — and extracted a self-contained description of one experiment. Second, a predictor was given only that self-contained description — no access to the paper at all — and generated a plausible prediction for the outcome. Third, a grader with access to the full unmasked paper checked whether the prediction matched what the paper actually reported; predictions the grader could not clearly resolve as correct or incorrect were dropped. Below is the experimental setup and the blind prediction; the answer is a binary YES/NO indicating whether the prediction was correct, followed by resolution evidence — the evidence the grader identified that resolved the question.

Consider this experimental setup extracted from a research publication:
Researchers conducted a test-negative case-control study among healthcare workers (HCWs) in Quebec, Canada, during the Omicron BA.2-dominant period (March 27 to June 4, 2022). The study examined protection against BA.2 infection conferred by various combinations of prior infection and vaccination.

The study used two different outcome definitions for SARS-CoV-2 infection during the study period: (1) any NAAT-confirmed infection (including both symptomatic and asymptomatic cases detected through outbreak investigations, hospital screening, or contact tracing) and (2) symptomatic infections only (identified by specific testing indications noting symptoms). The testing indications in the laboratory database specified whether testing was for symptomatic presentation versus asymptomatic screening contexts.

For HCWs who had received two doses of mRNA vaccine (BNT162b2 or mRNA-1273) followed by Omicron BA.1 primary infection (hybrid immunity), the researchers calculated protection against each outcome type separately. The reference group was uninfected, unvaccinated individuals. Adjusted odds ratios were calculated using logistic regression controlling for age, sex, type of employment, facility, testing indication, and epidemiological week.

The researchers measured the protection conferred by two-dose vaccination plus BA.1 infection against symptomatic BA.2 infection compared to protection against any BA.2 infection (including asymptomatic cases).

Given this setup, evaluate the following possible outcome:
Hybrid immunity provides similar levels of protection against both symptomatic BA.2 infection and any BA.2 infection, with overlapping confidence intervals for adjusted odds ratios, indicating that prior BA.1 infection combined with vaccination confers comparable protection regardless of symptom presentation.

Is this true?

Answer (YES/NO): NO